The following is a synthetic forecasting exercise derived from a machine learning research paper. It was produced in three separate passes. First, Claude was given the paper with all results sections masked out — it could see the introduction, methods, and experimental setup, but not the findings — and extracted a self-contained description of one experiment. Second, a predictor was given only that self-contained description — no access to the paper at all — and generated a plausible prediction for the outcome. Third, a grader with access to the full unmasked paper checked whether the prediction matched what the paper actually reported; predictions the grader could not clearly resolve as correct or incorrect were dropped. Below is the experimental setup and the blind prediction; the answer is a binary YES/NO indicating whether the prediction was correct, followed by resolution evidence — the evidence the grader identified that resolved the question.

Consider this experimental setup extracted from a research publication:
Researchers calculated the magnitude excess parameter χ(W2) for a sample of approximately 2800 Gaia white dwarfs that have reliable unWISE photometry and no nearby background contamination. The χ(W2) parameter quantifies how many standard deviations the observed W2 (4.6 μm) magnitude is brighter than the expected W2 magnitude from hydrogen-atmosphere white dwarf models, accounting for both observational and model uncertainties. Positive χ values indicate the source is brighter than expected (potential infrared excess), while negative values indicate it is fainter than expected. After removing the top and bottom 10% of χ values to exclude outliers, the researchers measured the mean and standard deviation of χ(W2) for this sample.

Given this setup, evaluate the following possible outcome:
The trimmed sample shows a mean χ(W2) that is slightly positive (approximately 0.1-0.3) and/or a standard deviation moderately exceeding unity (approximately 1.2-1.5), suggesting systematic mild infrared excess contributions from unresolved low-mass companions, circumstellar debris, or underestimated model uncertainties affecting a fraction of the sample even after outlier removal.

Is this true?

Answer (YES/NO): YES